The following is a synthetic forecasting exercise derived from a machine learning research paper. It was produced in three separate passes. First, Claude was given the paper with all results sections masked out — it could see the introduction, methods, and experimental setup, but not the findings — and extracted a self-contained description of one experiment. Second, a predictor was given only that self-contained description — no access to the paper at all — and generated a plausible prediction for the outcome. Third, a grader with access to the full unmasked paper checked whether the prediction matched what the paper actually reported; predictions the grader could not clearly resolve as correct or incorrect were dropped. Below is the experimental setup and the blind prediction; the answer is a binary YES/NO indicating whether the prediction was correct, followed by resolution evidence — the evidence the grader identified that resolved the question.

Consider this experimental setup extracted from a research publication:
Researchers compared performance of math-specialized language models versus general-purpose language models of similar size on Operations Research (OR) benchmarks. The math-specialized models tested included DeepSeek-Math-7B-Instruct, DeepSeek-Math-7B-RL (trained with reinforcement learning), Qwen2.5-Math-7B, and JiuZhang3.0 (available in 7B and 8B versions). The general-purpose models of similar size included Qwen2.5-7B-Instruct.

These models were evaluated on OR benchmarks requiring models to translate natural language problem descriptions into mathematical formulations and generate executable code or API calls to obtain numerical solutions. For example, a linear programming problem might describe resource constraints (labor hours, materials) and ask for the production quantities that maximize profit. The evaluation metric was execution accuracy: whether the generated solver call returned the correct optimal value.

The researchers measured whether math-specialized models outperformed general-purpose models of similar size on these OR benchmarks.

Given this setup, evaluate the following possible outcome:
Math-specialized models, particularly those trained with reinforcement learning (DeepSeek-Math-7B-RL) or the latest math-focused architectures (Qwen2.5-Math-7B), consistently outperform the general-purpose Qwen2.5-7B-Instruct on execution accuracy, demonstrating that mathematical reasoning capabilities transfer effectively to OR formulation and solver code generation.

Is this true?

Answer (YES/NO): NO